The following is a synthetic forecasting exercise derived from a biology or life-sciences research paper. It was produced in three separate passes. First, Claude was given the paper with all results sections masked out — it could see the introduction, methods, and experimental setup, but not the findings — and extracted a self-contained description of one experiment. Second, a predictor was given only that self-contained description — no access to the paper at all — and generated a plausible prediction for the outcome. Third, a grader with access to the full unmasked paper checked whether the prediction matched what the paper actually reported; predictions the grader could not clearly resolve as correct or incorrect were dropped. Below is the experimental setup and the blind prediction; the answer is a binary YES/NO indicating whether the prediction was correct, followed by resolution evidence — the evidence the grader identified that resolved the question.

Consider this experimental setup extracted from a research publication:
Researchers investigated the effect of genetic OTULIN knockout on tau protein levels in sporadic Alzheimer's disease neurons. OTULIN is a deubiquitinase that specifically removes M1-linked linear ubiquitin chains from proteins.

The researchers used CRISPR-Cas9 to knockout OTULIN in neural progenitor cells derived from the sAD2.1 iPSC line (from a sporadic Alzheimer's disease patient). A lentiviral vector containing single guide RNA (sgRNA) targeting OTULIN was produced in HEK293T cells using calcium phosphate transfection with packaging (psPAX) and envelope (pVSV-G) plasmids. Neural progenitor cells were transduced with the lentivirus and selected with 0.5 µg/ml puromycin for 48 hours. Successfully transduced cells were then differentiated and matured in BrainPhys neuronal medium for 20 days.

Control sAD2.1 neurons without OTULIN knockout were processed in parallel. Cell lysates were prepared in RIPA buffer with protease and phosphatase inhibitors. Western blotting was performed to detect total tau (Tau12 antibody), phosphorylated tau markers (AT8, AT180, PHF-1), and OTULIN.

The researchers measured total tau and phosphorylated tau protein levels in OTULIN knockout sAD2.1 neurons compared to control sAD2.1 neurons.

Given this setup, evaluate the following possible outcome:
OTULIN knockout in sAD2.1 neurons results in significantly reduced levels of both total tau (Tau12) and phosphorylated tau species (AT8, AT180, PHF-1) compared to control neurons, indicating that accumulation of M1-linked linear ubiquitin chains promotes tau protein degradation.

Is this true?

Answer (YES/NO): NO